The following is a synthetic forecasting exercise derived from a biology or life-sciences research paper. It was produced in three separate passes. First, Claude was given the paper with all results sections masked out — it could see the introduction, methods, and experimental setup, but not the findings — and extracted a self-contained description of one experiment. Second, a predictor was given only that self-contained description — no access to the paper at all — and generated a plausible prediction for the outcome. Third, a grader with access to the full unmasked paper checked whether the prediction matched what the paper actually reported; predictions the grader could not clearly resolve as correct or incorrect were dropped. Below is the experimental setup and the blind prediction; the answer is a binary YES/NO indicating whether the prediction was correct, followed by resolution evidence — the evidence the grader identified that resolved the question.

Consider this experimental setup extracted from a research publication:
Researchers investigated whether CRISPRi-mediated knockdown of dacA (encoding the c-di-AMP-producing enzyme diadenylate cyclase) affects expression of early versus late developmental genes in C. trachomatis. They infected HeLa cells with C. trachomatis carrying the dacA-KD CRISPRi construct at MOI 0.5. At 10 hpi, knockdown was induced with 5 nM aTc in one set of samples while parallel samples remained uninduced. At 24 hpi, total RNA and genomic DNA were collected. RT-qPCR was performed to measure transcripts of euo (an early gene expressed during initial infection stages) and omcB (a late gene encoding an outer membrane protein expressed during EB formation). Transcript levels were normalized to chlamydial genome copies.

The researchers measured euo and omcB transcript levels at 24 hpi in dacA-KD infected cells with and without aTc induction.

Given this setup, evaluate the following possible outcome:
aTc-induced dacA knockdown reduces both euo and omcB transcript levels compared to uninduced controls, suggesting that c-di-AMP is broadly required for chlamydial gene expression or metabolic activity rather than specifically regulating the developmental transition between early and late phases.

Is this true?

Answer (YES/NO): NO